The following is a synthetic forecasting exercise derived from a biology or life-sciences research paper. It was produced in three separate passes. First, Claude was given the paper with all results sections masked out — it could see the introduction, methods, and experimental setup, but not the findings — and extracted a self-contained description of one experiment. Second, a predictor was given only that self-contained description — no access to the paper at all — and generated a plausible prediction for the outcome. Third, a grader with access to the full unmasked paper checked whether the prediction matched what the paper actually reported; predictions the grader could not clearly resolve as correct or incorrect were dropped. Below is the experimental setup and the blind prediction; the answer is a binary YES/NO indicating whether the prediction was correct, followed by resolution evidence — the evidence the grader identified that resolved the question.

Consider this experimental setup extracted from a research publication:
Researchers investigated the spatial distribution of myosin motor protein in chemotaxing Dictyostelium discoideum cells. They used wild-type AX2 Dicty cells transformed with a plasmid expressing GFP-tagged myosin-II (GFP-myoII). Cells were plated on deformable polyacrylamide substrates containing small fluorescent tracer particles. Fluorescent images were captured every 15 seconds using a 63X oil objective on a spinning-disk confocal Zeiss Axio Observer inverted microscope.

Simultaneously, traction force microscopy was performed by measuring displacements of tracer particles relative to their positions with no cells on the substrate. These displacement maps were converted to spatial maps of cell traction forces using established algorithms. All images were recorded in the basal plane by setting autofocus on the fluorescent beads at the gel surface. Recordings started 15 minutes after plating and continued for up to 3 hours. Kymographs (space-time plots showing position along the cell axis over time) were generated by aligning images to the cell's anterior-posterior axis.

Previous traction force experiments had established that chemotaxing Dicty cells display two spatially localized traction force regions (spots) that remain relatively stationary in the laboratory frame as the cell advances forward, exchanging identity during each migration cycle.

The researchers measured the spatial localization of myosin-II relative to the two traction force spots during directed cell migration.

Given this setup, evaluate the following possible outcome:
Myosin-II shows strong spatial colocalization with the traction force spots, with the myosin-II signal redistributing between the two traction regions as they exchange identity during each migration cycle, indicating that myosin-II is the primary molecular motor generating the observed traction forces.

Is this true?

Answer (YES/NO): NO